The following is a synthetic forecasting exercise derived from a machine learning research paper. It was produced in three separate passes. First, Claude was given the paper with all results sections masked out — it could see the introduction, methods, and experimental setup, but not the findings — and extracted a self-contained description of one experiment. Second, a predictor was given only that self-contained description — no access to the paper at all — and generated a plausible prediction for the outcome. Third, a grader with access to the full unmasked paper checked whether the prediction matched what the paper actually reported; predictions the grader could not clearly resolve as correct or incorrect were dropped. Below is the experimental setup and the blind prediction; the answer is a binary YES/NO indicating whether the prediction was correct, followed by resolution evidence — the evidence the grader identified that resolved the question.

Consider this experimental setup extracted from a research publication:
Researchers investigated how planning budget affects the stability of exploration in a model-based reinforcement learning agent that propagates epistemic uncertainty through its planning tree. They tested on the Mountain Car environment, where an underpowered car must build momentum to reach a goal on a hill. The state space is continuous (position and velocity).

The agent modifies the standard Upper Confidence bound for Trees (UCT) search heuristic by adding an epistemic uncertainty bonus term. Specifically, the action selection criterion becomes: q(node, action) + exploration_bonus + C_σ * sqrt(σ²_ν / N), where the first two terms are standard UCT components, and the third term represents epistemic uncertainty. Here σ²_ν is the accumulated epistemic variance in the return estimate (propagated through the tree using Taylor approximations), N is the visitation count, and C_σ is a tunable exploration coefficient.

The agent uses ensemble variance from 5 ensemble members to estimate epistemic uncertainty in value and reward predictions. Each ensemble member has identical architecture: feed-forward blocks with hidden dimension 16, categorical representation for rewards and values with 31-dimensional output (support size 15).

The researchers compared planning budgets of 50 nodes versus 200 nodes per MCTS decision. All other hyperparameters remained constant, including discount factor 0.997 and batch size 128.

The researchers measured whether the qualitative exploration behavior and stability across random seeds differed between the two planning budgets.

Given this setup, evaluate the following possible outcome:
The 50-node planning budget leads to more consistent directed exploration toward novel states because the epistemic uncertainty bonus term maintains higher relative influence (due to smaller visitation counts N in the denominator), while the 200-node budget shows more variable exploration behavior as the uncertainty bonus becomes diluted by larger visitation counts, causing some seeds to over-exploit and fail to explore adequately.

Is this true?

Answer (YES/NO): NO